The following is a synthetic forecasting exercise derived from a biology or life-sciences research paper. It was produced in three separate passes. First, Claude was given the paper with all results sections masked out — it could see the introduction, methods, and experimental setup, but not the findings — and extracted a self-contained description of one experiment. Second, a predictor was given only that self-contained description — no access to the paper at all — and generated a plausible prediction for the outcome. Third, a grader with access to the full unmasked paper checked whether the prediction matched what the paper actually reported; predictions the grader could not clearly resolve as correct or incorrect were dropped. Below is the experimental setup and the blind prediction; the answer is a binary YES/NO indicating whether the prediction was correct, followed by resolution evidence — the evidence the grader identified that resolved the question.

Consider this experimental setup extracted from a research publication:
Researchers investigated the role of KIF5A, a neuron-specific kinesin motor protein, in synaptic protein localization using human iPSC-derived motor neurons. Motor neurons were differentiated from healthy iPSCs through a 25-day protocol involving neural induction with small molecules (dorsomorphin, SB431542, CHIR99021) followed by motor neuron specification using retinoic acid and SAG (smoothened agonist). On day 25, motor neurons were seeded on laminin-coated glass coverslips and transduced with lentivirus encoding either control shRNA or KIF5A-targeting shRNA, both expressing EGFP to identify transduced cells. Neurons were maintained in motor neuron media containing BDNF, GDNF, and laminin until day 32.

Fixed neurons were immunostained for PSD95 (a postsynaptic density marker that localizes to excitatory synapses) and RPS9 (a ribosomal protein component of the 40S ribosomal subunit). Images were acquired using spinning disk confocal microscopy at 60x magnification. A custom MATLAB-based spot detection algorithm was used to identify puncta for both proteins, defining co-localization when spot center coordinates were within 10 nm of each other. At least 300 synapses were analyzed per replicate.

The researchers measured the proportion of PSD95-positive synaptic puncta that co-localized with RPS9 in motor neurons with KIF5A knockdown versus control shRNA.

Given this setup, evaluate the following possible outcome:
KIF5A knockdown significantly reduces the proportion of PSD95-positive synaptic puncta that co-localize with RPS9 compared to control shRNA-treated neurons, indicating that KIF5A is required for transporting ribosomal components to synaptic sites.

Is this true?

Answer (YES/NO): YES